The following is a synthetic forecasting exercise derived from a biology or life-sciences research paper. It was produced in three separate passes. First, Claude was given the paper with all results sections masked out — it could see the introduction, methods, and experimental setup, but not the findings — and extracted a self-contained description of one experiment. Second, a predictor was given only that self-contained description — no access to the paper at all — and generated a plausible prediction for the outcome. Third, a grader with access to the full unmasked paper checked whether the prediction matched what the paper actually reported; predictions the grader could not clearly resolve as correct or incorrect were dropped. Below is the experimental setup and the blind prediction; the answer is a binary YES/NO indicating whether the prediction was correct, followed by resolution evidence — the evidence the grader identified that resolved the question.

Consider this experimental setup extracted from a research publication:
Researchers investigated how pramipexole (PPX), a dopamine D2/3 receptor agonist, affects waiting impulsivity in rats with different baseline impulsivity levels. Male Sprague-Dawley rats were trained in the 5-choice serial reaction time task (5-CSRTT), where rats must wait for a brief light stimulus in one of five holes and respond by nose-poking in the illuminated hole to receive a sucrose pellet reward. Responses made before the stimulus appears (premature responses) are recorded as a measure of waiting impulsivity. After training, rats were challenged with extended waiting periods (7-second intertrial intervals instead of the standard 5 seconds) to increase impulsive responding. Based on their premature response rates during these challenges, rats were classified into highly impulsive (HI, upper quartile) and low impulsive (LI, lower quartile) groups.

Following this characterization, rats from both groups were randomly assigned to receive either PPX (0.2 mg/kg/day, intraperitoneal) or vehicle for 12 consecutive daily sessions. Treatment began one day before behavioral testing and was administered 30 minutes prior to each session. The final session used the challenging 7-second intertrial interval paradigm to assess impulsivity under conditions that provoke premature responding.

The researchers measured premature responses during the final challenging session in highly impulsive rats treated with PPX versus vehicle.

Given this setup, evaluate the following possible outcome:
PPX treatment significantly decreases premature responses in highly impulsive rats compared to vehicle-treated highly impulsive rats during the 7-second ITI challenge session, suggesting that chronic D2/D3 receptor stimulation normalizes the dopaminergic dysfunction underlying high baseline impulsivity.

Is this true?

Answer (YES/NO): YES